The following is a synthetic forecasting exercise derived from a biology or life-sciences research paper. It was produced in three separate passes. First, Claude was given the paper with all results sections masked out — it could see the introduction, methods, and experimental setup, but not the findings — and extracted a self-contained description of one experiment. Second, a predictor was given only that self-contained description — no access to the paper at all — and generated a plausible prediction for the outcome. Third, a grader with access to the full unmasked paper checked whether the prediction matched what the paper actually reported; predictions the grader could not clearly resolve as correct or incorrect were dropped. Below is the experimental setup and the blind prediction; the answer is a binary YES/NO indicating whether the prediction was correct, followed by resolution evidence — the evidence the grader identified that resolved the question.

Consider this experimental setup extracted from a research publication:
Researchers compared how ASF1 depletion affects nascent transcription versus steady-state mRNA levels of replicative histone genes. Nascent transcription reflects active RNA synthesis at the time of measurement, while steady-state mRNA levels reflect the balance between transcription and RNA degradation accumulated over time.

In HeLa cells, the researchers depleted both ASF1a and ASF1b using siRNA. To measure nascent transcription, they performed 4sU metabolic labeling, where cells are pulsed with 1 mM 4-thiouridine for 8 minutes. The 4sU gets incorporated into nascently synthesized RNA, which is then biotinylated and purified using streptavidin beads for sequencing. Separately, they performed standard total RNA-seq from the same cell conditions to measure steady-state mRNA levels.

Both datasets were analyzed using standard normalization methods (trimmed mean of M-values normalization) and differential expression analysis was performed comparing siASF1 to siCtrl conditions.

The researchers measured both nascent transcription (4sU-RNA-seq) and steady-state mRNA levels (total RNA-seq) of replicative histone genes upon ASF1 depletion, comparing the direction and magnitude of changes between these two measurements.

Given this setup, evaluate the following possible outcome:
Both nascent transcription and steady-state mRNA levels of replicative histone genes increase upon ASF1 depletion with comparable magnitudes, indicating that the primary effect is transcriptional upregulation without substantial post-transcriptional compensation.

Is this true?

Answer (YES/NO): NO